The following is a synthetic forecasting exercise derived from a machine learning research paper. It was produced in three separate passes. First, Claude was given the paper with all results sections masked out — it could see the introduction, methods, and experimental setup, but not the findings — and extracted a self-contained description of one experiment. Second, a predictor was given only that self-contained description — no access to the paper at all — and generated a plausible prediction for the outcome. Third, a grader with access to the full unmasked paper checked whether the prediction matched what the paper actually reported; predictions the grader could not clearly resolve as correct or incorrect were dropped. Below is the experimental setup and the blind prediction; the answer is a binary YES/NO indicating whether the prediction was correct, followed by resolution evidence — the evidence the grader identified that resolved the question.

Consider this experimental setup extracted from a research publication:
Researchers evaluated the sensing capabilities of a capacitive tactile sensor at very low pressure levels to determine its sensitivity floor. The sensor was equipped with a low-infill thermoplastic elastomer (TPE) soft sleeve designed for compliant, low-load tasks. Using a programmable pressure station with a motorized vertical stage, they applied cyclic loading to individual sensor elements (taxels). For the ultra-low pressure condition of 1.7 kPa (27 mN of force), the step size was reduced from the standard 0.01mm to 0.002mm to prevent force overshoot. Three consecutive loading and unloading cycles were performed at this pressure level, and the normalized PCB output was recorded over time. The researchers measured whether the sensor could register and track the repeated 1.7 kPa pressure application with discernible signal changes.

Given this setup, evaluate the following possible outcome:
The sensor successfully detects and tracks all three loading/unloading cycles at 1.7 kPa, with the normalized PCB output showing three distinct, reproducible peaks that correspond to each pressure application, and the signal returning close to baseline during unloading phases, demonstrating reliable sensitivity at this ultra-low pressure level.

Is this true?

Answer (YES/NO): YES